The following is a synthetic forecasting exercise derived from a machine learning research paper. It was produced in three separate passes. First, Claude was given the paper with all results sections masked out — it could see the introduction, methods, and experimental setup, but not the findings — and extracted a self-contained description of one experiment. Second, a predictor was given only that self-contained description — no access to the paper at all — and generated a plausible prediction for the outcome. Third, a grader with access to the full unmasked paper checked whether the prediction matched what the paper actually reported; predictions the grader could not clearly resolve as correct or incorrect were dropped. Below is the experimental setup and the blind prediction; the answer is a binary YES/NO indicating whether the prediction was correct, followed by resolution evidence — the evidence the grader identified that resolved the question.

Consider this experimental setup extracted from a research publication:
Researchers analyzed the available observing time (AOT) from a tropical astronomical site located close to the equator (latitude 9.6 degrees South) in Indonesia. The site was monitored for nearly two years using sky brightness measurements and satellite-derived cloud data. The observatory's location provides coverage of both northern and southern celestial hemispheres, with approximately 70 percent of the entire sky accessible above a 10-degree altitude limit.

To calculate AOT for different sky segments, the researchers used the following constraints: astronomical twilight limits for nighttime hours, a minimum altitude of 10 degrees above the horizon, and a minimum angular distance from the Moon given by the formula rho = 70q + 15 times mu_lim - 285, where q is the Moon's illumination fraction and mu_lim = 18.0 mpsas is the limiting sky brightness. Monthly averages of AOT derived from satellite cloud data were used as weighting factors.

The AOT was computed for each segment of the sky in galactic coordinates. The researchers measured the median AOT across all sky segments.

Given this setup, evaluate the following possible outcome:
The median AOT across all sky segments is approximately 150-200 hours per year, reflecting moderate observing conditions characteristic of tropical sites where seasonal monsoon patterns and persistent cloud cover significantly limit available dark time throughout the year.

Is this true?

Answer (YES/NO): NO